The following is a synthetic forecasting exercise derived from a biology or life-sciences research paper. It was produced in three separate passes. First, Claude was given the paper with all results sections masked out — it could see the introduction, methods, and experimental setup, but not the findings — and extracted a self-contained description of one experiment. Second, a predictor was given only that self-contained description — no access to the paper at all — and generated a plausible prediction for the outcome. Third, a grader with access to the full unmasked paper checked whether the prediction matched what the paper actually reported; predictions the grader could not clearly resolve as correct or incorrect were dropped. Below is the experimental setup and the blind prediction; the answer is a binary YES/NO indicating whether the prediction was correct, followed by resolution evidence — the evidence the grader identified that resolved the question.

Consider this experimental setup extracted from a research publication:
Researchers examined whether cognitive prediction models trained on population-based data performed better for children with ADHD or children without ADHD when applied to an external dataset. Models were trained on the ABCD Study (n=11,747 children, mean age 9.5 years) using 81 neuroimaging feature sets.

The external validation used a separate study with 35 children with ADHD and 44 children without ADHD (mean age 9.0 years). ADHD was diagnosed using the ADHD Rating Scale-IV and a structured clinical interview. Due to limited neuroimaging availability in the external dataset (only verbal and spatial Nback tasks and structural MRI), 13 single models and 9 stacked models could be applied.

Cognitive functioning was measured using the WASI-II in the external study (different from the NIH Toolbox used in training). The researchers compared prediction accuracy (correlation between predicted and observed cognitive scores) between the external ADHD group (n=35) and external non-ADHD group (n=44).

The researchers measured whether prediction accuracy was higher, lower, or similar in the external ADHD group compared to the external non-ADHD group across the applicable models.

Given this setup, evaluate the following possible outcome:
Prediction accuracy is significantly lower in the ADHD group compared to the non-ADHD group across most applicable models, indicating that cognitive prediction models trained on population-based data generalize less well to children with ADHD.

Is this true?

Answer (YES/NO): NO